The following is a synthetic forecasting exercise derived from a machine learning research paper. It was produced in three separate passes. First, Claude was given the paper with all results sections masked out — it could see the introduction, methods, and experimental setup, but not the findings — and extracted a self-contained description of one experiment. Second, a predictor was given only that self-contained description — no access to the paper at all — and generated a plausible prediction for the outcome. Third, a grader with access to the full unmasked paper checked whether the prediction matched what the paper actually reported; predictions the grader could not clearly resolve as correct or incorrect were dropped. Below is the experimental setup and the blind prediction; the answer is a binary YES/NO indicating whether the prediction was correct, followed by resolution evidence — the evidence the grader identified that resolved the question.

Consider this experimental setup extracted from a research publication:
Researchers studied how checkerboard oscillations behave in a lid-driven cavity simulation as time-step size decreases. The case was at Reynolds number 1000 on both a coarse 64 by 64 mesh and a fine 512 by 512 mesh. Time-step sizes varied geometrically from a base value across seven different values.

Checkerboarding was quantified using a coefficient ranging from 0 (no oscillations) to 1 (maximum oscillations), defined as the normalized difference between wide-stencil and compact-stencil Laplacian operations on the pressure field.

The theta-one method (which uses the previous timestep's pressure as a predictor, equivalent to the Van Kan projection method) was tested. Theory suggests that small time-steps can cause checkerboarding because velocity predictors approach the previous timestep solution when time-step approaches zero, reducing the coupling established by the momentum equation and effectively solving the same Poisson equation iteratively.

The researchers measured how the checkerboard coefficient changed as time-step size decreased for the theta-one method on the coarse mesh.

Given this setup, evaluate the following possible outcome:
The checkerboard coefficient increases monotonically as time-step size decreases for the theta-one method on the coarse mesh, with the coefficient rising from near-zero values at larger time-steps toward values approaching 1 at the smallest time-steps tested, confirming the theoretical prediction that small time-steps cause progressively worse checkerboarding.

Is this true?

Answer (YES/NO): NO